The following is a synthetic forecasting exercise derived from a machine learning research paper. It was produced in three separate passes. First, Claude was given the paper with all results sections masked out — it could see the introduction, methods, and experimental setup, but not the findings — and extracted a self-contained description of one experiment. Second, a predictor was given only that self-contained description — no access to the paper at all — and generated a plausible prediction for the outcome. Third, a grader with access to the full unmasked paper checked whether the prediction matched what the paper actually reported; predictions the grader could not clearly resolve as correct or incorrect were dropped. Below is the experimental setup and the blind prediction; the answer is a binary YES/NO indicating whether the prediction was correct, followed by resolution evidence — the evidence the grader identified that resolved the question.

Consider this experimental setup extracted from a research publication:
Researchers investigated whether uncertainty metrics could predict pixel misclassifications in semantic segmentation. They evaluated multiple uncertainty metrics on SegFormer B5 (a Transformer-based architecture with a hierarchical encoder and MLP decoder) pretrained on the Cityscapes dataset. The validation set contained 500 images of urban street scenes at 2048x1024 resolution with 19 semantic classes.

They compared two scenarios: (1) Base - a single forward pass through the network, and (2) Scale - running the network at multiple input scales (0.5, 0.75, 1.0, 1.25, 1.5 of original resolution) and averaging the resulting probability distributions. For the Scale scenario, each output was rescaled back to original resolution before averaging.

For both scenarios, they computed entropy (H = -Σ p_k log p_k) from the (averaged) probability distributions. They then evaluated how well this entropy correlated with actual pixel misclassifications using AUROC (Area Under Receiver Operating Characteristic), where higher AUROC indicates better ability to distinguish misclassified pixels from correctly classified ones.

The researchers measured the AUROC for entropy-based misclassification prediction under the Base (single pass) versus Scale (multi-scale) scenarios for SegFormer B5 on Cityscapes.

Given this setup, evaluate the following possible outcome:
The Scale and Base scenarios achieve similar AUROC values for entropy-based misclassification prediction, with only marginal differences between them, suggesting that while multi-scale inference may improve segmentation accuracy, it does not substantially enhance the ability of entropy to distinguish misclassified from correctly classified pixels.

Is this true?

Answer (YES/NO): NO